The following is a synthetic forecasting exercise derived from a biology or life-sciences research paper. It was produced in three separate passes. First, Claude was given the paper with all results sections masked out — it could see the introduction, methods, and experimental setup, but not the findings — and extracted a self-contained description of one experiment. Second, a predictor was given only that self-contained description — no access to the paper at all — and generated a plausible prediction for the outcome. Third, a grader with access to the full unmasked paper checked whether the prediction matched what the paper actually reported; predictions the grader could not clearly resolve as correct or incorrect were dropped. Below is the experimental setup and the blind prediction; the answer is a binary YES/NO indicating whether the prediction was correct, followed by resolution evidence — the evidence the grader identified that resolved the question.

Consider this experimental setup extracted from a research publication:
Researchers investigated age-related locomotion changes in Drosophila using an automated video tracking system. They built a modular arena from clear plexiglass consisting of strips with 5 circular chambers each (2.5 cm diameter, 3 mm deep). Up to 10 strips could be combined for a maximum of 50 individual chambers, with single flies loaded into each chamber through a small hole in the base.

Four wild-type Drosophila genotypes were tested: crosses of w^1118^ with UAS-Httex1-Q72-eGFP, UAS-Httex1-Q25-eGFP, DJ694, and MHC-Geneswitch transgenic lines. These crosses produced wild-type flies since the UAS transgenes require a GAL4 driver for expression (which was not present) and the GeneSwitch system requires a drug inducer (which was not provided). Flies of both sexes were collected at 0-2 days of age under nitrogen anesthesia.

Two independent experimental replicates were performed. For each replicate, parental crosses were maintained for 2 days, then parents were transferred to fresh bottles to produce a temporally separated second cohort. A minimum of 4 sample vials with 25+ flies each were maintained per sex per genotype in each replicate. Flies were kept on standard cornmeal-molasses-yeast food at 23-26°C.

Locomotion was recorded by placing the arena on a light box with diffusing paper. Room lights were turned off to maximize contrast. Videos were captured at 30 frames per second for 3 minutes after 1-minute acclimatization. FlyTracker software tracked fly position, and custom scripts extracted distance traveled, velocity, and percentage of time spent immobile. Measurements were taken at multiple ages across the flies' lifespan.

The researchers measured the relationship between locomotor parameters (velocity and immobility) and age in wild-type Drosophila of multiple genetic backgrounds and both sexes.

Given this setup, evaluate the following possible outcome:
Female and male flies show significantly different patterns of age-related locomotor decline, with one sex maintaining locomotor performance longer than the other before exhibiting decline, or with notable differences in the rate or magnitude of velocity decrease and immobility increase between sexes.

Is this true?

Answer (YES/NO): NO